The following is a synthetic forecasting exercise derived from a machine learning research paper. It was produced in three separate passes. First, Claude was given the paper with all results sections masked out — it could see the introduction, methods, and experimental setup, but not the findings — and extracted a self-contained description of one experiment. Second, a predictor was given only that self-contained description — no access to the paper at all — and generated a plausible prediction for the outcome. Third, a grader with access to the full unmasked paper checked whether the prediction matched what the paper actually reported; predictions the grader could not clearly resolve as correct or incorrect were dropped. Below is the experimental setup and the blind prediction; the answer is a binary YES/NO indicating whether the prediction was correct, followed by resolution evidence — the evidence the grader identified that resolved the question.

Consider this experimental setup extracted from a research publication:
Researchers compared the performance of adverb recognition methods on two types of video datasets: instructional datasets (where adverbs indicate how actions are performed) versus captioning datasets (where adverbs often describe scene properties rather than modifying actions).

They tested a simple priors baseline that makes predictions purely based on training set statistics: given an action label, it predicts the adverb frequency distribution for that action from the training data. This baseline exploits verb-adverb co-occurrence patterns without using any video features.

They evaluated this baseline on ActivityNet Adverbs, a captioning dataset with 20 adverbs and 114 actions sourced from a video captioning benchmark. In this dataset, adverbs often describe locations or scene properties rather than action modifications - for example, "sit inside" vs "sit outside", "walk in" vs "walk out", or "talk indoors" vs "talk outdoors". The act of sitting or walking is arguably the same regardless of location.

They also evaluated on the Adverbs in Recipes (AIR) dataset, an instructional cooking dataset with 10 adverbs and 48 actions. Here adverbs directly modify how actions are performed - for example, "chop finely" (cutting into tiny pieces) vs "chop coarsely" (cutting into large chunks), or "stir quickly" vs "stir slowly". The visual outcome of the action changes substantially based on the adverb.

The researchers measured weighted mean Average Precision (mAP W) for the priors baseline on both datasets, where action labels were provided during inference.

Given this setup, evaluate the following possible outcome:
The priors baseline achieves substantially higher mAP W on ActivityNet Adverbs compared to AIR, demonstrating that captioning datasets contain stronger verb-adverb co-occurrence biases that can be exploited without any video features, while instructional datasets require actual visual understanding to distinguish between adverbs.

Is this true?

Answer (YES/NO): NO